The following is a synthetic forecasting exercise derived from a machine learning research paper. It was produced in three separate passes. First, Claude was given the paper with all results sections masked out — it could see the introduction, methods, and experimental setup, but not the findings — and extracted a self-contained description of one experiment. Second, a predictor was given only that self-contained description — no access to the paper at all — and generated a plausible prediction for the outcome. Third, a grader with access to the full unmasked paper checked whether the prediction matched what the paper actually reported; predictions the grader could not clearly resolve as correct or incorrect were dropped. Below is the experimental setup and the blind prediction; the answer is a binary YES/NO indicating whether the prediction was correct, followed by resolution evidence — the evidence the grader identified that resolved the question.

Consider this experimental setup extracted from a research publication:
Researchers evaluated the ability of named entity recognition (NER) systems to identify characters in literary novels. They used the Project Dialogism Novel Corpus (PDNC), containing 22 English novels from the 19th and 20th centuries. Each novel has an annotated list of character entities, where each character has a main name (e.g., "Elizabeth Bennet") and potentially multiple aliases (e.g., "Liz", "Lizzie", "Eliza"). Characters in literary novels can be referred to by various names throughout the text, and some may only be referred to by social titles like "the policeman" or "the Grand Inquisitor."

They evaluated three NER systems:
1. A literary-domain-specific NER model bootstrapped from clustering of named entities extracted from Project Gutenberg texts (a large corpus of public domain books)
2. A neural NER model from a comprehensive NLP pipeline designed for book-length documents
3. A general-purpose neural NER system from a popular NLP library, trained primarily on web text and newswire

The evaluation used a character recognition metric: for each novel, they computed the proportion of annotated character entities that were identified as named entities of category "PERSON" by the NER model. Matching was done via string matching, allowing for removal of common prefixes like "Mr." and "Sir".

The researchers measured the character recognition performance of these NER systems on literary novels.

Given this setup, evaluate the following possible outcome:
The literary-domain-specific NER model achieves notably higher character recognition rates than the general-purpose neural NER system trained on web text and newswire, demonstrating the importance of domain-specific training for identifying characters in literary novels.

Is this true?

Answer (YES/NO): NO